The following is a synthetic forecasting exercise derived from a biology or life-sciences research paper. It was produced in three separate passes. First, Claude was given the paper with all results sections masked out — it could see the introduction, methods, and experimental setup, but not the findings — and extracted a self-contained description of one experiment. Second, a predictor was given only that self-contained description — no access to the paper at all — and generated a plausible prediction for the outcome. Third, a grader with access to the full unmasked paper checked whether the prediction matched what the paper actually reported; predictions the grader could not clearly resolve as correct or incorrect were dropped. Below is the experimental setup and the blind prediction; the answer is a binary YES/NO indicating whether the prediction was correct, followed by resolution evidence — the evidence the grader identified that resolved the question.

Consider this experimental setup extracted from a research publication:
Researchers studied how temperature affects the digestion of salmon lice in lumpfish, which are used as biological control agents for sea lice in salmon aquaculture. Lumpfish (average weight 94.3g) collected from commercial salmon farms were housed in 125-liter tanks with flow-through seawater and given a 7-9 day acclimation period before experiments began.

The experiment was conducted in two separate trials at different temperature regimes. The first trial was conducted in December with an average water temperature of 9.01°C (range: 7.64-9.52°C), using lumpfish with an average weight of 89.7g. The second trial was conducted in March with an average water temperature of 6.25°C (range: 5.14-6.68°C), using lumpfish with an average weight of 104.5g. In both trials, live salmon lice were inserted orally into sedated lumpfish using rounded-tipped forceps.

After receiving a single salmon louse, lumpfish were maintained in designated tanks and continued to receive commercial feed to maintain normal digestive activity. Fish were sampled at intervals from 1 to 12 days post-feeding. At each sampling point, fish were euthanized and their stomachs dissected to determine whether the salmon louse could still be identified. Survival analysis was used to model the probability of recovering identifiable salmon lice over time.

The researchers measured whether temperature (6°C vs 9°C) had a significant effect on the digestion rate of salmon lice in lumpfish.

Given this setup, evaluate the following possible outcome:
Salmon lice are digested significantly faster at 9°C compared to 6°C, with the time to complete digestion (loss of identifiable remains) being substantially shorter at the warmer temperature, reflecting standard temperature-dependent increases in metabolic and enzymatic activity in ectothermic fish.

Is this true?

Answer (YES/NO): NO